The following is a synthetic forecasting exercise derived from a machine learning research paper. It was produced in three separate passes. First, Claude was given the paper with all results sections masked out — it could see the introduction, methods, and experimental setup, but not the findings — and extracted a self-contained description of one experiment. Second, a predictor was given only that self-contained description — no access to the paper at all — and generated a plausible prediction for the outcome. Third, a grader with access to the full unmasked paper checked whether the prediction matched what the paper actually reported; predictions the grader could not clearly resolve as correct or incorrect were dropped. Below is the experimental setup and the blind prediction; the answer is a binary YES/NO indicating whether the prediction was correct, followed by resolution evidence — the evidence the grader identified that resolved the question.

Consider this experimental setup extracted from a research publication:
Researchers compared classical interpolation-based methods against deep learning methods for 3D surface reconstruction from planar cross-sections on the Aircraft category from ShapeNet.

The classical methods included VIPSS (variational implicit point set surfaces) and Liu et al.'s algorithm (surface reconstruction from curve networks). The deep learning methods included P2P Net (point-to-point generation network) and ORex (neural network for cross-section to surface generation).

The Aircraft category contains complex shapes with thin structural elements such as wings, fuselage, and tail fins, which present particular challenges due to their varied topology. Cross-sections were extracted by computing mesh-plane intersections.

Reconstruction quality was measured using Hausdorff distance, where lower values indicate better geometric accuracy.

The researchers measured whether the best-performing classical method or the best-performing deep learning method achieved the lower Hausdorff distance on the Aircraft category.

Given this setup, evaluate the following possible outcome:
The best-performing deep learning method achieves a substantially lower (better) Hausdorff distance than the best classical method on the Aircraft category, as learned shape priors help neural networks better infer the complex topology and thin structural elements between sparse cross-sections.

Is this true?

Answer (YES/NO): NO